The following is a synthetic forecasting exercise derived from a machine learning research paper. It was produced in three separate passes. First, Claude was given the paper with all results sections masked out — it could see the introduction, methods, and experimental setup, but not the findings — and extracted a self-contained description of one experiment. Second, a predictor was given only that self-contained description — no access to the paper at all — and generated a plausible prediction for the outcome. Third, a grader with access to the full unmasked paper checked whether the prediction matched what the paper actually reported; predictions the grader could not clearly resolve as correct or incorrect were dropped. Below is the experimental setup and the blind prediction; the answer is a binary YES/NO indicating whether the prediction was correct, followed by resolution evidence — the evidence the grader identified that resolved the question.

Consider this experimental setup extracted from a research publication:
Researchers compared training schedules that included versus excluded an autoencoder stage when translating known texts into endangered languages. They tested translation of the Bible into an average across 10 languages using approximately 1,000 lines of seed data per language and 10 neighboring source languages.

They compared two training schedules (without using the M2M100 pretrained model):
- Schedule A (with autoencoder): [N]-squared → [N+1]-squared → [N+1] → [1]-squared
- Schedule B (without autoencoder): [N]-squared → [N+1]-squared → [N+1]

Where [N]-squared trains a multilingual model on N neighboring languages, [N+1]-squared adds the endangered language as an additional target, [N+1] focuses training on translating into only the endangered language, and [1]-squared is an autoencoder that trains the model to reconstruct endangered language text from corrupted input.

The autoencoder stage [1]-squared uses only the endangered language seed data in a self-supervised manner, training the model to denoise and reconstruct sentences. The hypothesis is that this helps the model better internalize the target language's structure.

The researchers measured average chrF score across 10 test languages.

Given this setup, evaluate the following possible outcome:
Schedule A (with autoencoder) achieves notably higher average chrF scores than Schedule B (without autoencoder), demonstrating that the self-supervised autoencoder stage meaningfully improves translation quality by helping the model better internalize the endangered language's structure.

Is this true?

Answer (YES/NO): NO